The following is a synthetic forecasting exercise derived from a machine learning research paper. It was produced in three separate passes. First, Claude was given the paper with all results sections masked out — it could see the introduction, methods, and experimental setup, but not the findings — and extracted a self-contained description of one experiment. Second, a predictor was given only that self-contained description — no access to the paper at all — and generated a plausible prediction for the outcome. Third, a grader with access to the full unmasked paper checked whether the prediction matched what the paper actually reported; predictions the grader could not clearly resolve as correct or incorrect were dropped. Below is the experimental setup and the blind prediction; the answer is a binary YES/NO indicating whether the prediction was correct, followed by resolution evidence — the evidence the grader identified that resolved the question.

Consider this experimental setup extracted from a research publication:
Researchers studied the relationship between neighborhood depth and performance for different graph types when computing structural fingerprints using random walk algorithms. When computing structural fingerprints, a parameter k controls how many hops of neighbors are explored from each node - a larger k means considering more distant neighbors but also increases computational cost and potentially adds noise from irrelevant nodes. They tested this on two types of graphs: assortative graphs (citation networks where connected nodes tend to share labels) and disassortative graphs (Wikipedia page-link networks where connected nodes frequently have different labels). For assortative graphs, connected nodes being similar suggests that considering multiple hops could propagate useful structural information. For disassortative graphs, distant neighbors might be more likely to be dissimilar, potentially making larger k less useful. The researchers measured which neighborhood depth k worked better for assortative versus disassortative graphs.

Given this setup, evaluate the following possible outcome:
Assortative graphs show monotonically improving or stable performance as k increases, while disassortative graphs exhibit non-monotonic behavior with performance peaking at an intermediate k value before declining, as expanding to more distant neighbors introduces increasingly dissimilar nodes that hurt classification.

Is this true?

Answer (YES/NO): NO